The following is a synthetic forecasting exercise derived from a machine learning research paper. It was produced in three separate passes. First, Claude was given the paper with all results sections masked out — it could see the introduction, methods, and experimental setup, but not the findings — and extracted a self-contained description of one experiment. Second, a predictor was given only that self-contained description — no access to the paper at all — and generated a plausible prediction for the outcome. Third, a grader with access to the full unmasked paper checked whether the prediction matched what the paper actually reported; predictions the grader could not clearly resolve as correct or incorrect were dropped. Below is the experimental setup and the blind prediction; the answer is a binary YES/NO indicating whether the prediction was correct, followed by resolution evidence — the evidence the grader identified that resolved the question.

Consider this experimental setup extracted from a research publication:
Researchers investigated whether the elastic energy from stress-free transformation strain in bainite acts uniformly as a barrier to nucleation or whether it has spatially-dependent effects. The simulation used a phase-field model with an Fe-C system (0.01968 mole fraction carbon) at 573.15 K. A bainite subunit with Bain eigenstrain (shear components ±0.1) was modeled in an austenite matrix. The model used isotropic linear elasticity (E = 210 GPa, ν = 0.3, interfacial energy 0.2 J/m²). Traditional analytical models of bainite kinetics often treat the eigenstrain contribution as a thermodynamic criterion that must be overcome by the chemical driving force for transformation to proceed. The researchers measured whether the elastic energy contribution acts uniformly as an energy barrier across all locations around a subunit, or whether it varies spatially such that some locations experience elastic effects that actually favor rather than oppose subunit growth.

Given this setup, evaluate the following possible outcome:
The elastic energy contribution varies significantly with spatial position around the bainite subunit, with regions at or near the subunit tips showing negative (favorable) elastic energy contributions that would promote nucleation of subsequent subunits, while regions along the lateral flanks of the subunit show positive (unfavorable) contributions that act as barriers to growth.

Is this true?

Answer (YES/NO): YES